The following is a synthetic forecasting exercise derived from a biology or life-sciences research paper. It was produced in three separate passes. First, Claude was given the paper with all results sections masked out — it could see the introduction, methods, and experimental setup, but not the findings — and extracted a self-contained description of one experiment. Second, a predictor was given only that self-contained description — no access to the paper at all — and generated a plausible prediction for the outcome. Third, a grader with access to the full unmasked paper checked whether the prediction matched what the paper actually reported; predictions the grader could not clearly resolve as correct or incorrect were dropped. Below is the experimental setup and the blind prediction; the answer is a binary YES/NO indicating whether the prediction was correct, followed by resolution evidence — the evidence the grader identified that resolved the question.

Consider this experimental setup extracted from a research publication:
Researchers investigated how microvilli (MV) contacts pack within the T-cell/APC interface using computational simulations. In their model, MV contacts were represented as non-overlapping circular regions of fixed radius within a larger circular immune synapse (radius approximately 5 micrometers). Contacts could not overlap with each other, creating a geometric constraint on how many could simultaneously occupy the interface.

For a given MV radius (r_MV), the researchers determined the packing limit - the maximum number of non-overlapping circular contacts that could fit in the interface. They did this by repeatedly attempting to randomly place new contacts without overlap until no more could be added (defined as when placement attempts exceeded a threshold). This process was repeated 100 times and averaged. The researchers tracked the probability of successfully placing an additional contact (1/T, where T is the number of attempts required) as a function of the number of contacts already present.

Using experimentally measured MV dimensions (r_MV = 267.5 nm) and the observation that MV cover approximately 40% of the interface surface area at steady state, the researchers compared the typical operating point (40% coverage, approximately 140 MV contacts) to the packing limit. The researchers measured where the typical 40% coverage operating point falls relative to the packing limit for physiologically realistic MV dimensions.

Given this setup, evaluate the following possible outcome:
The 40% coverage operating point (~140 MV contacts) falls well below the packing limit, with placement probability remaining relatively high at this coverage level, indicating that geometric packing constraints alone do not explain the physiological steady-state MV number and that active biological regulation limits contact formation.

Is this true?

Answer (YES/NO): NO